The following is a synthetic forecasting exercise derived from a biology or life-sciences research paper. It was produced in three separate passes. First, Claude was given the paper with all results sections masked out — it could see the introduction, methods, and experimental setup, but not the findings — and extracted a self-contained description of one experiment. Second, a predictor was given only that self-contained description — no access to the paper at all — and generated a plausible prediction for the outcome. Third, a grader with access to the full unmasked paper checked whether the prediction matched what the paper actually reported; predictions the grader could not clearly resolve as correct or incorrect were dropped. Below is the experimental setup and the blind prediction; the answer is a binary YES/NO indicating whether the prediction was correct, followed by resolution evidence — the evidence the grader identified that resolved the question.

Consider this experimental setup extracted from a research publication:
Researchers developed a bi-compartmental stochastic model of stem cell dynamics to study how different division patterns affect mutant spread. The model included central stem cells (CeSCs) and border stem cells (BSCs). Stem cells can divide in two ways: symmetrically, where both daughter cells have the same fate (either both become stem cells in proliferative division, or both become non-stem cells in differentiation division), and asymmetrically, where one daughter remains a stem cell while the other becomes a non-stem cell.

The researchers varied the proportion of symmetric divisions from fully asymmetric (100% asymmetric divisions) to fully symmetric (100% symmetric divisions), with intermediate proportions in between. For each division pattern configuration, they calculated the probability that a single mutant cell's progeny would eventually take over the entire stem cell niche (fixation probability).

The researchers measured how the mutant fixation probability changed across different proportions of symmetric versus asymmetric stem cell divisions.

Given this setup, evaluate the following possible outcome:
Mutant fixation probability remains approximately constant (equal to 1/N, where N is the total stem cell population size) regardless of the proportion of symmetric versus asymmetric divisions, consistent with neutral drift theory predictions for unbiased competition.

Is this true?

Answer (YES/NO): NO